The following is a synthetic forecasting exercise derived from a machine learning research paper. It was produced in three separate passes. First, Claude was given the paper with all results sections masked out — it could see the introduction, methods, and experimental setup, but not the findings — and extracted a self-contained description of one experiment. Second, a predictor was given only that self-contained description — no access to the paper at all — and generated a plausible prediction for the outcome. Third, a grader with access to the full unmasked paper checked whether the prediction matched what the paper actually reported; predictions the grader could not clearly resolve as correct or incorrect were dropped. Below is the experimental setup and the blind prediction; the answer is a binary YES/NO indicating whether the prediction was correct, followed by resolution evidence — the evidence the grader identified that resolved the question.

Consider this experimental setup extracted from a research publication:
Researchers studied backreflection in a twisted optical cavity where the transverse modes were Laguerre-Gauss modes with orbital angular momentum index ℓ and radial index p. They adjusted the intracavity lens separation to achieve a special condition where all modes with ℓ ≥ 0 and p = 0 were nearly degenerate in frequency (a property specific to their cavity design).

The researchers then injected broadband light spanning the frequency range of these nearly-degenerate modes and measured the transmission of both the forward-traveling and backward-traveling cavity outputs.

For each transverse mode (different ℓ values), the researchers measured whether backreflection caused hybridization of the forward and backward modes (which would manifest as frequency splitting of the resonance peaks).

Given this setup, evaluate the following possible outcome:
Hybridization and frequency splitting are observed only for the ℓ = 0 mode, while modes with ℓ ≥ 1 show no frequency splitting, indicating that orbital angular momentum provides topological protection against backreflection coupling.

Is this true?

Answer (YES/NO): YES